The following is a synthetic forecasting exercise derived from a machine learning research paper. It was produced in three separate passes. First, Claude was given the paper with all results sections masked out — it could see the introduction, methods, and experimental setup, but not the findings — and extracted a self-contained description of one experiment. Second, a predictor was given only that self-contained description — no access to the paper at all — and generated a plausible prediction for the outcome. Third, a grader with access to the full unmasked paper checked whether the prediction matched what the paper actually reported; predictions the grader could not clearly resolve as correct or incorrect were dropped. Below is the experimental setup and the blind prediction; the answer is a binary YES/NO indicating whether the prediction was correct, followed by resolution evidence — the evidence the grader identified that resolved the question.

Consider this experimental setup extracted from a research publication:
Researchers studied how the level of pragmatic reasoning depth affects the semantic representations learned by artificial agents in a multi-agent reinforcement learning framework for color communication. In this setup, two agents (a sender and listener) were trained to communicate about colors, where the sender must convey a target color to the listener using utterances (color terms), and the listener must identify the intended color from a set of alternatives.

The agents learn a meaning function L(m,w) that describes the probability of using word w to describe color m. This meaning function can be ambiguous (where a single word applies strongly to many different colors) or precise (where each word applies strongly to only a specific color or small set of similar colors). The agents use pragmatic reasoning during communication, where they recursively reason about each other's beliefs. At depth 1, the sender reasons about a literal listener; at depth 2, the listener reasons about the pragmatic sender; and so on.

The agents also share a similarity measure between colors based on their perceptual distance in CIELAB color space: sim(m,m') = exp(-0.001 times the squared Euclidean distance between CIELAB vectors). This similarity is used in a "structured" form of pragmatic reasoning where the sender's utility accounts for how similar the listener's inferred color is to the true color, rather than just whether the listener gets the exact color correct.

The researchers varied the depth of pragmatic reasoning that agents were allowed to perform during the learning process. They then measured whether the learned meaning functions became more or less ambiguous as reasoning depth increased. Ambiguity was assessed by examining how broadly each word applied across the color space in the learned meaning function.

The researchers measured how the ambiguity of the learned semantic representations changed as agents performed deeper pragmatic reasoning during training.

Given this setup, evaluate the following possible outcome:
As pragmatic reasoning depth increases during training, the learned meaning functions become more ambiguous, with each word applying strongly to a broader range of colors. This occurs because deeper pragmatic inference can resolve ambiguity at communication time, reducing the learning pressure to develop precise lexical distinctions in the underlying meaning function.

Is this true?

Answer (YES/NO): YES